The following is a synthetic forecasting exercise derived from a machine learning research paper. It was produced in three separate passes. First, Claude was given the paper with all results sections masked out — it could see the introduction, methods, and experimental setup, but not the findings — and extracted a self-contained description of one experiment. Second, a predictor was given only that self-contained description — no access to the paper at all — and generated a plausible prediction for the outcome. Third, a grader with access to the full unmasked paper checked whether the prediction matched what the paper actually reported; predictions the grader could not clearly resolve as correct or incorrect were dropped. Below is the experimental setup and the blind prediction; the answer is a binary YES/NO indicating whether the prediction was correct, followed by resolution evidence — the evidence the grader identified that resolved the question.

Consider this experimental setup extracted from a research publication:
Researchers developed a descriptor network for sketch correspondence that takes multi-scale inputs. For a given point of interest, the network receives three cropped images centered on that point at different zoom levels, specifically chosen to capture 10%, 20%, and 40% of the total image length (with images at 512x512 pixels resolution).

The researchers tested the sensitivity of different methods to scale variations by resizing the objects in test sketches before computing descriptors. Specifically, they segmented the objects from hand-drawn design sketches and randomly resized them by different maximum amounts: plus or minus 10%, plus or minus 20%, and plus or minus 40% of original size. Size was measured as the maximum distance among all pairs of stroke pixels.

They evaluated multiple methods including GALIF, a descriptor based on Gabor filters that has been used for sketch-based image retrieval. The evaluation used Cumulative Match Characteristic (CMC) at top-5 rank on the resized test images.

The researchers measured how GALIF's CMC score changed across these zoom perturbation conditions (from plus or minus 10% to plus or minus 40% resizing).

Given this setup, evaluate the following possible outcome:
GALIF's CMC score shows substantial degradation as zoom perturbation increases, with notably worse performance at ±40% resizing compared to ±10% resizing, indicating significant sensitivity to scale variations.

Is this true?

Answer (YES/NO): NO